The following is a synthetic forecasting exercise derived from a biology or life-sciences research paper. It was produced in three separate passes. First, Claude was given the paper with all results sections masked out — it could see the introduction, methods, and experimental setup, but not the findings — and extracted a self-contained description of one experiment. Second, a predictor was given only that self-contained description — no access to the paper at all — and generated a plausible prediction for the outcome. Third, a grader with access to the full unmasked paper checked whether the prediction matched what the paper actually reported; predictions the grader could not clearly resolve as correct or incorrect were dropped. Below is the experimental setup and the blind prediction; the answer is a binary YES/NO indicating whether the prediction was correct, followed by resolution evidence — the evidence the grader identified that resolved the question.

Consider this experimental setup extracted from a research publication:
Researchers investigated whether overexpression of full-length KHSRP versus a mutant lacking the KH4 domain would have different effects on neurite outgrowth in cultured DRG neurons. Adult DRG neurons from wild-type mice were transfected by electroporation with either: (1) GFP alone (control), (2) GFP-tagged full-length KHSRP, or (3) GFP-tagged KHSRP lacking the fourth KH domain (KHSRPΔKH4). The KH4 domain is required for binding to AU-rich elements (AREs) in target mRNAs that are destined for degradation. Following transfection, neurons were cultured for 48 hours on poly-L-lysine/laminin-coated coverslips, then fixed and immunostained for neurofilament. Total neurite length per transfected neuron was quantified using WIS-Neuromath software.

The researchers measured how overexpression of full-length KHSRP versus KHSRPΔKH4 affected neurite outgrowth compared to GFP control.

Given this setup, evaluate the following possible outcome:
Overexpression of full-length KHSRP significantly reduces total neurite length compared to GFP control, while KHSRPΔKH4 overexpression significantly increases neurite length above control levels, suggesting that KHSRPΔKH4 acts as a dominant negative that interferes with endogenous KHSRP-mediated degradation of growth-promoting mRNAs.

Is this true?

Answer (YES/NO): NO